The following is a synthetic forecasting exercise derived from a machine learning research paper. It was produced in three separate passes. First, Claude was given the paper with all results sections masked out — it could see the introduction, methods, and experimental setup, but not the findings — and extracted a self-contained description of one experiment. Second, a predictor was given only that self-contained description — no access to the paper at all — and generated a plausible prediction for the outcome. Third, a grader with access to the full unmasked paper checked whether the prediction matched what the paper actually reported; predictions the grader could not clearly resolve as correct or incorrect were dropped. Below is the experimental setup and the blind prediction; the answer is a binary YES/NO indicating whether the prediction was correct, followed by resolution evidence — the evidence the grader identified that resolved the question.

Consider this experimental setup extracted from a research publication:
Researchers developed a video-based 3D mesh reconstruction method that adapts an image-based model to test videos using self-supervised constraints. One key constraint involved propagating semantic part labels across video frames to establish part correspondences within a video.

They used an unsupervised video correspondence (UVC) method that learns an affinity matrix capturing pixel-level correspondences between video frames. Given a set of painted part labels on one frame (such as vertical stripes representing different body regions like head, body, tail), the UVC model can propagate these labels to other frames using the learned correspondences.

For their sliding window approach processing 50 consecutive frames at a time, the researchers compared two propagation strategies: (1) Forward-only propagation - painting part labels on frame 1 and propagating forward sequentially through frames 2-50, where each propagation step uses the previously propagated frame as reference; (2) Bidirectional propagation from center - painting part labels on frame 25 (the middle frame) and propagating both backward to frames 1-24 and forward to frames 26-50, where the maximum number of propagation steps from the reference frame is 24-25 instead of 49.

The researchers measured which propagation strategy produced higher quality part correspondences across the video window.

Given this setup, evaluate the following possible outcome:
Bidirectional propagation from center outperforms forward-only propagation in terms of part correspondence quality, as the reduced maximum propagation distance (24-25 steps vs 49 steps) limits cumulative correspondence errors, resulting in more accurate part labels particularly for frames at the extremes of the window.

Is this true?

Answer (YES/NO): YES